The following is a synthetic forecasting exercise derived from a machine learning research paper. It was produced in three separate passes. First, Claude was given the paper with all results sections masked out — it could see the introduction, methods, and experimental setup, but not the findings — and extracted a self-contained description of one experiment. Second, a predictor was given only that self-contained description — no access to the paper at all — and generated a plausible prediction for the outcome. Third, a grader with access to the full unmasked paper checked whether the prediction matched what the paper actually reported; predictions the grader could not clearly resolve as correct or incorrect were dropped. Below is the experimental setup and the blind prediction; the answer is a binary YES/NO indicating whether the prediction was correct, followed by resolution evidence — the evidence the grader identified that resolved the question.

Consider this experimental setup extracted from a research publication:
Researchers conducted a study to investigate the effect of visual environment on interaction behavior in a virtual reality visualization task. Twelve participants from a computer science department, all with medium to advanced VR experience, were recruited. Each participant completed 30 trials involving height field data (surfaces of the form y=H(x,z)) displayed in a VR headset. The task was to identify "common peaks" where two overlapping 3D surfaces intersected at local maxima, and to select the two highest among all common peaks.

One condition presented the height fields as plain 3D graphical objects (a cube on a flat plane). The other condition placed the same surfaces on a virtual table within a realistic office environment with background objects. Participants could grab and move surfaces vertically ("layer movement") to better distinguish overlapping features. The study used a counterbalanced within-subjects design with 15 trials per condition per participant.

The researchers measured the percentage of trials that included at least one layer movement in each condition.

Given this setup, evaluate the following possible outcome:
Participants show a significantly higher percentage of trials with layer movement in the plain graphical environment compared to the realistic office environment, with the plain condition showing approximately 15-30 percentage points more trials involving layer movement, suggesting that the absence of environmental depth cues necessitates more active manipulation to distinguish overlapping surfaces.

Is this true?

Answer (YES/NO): NO